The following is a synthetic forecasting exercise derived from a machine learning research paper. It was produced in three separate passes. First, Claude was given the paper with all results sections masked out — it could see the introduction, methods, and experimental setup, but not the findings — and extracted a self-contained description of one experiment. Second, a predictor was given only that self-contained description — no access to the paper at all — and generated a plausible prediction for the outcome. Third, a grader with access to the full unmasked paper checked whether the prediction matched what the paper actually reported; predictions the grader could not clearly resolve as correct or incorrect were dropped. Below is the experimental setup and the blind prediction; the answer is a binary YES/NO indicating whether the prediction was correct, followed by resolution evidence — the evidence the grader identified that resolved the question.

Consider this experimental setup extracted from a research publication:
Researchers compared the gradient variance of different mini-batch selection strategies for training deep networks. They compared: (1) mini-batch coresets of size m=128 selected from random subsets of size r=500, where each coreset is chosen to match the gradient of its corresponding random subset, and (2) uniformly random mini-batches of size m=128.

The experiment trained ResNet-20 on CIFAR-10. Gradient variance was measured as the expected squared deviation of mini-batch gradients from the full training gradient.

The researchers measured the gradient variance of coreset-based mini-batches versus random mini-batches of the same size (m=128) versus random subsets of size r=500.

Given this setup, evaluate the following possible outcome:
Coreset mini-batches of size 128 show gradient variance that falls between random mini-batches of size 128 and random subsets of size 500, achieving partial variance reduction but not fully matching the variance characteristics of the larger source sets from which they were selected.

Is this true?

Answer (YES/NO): NO